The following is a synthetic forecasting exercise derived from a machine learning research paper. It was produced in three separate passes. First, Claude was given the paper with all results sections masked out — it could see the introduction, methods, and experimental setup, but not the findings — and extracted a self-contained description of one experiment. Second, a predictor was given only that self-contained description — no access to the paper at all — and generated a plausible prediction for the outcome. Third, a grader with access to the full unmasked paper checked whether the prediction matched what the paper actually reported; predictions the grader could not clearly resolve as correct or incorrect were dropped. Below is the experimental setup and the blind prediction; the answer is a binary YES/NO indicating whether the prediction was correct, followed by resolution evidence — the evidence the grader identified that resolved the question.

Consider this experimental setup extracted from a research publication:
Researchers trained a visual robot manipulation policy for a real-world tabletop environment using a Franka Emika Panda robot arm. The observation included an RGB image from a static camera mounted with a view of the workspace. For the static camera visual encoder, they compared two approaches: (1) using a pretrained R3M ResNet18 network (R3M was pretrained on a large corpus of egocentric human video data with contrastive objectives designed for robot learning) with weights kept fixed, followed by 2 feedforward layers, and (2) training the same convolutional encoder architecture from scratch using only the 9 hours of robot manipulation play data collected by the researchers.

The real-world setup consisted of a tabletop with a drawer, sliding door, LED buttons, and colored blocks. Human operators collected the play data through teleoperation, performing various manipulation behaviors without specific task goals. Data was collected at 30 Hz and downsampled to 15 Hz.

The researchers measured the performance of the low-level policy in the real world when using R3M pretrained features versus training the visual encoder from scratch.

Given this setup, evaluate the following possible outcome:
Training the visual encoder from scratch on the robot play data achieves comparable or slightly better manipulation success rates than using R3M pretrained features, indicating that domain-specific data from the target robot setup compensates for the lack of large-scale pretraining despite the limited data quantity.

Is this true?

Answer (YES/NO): NO